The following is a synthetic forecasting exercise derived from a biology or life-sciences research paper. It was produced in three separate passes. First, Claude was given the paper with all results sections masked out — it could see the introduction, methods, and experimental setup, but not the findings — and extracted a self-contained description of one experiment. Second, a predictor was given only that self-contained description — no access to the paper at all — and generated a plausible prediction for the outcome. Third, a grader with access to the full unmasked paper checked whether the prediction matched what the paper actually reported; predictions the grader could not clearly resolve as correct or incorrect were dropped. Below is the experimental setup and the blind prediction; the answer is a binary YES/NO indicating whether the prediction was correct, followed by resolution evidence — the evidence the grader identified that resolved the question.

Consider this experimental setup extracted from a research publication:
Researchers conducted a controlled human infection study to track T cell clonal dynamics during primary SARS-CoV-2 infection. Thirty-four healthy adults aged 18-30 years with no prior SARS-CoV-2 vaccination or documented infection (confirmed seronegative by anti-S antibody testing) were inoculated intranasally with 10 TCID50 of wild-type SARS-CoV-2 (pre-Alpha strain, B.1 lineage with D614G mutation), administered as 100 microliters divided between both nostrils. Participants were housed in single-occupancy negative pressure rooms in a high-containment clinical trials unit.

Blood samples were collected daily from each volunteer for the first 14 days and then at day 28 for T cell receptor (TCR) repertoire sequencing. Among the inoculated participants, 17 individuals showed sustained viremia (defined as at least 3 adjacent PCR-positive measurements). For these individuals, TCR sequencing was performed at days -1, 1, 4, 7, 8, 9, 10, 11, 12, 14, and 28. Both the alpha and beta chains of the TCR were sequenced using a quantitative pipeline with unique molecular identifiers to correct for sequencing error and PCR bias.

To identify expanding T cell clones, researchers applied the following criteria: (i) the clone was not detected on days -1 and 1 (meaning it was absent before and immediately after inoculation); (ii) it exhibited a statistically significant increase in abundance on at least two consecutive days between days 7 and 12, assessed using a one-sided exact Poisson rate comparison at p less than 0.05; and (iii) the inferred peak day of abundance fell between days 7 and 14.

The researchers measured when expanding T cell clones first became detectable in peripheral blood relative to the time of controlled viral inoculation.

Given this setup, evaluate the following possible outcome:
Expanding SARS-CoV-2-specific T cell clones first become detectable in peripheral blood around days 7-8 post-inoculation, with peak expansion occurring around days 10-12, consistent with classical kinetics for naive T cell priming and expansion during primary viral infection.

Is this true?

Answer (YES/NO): NO